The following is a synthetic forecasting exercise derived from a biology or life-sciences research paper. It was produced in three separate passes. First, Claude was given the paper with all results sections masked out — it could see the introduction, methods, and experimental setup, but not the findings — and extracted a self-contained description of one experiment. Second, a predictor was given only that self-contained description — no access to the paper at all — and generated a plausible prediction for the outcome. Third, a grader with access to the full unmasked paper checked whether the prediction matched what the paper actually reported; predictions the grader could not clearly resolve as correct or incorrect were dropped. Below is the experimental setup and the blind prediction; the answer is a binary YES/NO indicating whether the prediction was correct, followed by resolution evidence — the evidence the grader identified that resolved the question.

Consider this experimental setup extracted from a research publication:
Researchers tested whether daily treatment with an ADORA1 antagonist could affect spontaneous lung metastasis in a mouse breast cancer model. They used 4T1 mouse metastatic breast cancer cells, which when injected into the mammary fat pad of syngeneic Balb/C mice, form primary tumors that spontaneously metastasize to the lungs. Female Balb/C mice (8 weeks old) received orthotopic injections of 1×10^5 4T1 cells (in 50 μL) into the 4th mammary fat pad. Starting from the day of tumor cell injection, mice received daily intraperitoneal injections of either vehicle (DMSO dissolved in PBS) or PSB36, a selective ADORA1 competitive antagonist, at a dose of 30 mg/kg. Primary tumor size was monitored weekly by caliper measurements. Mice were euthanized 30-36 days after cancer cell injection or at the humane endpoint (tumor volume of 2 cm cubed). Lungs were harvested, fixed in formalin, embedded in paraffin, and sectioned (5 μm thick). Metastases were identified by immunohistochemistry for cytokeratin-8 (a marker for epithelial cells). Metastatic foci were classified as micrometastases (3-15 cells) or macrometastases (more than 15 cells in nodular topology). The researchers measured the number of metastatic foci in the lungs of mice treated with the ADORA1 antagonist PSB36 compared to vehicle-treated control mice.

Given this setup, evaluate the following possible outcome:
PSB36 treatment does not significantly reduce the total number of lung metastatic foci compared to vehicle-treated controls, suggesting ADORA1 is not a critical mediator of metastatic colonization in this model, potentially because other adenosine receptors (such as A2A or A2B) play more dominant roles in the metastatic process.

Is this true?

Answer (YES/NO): YES